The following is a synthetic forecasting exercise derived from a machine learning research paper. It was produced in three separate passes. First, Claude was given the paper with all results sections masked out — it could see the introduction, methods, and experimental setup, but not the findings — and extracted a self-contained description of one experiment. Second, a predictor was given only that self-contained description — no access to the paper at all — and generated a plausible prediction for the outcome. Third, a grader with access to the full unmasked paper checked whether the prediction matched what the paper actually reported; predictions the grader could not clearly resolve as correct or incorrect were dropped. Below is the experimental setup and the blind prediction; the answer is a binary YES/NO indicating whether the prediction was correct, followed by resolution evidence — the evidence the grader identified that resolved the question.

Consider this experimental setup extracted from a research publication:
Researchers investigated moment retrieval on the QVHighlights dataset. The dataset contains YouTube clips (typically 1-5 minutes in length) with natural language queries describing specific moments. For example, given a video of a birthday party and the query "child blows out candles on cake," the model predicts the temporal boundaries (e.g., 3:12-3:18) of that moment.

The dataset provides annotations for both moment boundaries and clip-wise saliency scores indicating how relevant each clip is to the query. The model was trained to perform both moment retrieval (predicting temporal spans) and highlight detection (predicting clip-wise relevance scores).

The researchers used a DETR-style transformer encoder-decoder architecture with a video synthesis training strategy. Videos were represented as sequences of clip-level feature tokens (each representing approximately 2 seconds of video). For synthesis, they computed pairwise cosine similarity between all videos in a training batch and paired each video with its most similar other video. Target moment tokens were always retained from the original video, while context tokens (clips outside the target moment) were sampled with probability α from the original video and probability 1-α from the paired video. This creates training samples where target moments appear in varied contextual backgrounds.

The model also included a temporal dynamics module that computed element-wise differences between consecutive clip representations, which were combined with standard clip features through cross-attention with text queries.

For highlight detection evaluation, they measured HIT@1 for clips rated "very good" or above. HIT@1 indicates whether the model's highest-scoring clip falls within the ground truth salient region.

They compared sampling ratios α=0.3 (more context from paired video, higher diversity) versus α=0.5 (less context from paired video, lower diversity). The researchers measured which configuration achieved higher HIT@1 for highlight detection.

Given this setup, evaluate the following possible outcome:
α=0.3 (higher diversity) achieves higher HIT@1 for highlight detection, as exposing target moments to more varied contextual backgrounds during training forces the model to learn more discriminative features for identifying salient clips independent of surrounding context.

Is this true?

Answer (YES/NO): NO